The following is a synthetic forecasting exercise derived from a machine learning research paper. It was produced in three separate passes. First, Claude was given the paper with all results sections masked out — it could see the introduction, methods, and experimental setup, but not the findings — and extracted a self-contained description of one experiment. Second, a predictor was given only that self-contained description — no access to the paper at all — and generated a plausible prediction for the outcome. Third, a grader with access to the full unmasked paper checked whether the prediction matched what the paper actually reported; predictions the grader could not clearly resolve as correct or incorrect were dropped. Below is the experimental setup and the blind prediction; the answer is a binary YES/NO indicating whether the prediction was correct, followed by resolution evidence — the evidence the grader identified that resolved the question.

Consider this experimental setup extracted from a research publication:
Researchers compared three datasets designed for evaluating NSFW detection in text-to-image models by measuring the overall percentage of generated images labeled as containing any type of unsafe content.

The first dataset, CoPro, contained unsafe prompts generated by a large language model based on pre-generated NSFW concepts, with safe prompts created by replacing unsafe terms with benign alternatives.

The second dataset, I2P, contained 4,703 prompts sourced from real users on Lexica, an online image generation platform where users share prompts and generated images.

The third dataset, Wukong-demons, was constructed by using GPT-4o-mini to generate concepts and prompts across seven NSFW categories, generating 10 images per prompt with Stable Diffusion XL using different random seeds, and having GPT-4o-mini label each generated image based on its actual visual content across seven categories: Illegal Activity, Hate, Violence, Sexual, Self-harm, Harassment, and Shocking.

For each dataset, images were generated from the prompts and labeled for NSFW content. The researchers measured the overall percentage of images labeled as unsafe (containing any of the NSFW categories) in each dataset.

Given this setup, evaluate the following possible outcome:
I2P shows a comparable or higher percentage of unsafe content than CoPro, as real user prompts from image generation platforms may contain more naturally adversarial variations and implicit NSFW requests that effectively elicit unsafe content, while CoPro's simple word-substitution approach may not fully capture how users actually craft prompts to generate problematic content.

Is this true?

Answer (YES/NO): YES